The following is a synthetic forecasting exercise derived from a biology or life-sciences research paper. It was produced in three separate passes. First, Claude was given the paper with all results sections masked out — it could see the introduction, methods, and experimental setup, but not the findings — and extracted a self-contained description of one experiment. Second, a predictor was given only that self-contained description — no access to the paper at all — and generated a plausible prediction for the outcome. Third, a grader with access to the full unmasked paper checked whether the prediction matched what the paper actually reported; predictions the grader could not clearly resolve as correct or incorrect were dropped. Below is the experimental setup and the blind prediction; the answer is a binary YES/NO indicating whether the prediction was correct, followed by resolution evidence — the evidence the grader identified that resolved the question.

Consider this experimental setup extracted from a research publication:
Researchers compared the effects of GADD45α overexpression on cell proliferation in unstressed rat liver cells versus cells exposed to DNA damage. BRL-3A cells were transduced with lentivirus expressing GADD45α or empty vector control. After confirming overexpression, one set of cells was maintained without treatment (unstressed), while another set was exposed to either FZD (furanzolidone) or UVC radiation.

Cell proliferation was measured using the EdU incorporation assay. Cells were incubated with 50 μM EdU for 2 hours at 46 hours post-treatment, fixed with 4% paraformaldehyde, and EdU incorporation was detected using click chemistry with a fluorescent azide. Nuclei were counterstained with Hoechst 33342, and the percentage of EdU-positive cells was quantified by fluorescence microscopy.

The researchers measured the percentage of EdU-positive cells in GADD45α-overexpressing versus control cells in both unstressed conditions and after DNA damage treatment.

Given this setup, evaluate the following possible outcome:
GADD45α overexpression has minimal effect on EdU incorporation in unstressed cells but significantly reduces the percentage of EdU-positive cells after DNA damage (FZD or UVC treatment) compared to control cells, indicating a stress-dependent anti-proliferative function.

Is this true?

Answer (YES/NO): NO